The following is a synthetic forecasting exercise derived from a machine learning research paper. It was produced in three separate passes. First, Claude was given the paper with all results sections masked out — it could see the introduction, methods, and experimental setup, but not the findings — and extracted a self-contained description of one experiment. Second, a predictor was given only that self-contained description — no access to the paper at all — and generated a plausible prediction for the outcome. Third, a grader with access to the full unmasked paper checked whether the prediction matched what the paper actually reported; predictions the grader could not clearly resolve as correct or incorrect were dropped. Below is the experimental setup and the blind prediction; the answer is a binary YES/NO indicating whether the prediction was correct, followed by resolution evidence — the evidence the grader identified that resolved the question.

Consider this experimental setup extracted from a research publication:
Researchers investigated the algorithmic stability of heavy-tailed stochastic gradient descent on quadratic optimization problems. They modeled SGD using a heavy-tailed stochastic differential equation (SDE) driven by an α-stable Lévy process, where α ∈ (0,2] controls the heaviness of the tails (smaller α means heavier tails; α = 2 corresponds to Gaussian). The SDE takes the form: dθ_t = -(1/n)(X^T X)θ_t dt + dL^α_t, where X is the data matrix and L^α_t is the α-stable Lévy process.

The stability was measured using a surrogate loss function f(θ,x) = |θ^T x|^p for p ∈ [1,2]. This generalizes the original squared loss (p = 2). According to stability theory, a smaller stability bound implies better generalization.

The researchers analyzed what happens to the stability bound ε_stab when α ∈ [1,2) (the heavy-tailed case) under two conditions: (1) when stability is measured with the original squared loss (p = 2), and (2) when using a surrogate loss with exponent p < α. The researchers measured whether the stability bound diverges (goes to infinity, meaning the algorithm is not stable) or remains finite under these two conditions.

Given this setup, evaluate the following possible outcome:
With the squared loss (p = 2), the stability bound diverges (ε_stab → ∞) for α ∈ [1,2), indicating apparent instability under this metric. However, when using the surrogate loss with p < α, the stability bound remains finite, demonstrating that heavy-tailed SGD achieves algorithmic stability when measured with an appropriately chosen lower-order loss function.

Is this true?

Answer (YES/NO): YES